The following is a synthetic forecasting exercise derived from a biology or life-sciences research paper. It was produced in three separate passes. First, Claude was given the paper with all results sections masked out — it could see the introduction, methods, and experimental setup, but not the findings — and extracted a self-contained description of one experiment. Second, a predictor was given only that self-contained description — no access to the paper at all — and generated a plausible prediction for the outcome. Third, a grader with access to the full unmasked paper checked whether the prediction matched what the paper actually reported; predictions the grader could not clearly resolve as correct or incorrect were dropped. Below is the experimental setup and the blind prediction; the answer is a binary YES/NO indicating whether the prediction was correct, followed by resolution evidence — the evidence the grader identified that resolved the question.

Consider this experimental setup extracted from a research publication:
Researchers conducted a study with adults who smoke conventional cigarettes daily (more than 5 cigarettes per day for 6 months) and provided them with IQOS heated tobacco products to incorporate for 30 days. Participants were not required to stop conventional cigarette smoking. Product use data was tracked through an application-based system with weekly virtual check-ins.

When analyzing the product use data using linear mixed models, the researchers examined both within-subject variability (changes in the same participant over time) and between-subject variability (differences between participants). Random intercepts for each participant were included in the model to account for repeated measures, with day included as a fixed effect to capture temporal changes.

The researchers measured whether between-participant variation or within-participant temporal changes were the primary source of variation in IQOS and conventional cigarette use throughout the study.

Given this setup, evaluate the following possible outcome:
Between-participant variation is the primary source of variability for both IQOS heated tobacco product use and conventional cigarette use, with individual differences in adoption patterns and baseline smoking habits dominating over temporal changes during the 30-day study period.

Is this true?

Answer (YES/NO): YES